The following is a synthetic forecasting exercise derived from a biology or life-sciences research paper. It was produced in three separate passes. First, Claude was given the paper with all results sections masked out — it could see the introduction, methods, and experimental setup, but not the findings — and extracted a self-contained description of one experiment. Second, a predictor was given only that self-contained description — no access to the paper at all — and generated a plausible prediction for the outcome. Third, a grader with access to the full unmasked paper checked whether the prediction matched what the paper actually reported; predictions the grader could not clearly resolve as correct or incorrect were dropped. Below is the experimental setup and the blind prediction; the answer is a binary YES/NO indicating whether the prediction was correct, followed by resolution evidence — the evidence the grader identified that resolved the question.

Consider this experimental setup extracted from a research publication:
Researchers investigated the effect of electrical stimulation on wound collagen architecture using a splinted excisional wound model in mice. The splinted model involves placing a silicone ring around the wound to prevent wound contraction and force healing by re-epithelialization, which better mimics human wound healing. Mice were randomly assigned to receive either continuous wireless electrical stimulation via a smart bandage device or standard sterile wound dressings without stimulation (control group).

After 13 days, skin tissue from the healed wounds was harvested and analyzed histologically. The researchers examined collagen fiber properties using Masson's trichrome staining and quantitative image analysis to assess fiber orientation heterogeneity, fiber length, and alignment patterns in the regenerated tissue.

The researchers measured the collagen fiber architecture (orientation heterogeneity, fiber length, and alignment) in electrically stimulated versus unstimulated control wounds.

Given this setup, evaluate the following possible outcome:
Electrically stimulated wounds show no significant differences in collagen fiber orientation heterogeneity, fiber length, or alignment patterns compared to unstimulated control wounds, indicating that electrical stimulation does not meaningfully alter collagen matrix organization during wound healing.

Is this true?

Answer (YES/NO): NO